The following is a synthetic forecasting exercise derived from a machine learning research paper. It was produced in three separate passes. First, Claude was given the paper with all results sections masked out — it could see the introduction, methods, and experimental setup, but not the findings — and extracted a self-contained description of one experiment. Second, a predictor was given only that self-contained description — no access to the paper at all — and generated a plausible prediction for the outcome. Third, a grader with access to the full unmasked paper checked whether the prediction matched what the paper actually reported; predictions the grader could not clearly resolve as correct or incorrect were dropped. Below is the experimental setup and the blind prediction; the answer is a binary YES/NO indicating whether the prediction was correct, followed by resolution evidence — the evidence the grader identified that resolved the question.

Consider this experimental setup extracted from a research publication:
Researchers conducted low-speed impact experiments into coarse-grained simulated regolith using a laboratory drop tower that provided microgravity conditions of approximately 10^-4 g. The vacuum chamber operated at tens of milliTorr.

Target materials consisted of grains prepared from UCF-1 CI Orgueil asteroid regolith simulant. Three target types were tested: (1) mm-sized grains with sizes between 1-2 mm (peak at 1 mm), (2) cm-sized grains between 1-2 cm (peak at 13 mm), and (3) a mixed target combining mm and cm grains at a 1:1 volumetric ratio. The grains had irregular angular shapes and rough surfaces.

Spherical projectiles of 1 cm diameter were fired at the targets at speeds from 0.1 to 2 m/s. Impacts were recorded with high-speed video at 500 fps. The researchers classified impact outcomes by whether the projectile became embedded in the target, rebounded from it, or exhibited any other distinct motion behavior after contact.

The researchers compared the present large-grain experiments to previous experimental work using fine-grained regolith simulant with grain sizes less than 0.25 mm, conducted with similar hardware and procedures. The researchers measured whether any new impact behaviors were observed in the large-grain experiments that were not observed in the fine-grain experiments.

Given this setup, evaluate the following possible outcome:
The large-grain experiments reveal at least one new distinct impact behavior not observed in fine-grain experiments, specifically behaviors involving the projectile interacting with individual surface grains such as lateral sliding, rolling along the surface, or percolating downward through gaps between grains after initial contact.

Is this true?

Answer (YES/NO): YES